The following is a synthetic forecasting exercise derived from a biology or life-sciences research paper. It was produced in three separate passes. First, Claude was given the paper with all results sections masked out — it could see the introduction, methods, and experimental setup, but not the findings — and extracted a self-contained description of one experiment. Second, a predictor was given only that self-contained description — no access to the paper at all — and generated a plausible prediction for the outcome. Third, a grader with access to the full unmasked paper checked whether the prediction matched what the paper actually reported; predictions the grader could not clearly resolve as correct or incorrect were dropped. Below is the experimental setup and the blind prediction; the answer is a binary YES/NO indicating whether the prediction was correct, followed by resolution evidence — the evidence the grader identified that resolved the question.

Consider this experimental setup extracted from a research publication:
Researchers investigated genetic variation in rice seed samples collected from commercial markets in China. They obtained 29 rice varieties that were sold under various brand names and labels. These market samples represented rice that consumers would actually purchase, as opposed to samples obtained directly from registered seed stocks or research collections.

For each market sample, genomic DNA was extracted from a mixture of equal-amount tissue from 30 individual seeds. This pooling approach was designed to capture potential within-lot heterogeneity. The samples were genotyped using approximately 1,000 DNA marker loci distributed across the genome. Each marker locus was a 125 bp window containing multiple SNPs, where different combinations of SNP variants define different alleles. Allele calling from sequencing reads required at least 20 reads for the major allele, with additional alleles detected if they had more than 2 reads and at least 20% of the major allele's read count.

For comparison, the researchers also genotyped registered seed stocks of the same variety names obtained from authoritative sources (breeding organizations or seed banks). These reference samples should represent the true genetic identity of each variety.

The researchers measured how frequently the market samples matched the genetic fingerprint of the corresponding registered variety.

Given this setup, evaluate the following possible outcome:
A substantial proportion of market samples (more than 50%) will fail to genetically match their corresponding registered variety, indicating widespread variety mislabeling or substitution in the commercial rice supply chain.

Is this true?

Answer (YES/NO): NO